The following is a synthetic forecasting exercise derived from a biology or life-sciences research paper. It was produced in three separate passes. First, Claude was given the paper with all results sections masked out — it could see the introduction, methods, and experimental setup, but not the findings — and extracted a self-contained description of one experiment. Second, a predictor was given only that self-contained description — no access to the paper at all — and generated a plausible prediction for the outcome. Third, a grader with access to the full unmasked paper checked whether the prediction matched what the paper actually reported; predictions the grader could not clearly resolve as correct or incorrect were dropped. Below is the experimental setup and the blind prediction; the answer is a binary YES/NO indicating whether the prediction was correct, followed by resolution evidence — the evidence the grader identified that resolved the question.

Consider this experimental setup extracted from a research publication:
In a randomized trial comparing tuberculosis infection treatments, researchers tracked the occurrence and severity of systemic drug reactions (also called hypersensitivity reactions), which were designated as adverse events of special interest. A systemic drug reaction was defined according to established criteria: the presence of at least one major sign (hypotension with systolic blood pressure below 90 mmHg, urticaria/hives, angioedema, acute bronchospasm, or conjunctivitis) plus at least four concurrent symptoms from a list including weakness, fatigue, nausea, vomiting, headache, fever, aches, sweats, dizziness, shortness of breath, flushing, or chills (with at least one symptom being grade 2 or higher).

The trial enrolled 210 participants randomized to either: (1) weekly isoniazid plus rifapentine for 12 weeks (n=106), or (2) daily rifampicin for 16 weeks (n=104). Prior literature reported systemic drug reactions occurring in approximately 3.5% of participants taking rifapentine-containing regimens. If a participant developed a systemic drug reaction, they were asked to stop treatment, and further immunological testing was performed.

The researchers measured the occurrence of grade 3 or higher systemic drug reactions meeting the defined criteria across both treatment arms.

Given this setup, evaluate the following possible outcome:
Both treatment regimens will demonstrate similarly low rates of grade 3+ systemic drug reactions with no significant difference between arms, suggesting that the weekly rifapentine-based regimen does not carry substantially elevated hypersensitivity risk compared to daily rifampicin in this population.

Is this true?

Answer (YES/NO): YES